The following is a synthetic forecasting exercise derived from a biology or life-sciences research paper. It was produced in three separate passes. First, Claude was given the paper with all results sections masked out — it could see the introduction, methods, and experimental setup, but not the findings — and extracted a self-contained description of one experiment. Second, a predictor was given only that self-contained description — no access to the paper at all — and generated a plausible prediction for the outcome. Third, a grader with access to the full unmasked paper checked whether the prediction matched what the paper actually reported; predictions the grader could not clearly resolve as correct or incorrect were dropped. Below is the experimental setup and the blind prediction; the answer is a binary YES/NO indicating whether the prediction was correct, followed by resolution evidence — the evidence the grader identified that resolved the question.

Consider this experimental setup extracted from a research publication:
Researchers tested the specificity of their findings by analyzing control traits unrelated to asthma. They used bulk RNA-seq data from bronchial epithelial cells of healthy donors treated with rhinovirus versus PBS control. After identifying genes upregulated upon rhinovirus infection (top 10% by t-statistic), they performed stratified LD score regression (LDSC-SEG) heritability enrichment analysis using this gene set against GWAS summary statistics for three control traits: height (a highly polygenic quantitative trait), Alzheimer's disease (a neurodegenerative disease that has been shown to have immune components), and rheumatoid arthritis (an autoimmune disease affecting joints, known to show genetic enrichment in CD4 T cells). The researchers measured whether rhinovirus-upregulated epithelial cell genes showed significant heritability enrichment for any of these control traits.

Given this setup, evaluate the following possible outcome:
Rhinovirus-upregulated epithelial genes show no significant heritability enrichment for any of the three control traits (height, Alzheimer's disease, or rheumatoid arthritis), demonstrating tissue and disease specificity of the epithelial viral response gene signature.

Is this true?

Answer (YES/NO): YES